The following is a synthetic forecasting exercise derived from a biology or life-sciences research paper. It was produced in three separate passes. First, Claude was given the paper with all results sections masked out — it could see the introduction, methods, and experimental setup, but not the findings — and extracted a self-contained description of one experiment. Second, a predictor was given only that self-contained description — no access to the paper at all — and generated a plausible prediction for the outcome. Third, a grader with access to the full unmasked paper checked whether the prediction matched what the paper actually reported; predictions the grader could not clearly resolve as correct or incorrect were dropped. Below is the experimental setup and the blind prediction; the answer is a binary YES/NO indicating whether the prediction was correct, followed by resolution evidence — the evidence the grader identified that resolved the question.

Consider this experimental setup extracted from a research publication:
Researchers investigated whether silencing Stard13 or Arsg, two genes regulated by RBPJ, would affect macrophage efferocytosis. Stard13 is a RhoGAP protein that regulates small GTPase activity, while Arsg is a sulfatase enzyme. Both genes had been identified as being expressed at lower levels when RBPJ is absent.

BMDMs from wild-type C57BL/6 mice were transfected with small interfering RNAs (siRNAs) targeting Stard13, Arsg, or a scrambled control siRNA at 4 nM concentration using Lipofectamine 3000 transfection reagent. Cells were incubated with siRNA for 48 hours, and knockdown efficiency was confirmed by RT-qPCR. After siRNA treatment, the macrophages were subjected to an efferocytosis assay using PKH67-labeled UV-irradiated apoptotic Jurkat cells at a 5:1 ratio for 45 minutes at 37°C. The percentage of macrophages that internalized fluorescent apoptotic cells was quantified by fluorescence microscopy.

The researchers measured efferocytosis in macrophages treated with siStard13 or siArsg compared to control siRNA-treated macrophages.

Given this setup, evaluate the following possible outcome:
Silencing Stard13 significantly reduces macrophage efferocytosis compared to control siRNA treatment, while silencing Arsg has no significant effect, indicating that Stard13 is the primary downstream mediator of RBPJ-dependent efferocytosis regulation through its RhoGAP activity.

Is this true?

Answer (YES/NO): NO